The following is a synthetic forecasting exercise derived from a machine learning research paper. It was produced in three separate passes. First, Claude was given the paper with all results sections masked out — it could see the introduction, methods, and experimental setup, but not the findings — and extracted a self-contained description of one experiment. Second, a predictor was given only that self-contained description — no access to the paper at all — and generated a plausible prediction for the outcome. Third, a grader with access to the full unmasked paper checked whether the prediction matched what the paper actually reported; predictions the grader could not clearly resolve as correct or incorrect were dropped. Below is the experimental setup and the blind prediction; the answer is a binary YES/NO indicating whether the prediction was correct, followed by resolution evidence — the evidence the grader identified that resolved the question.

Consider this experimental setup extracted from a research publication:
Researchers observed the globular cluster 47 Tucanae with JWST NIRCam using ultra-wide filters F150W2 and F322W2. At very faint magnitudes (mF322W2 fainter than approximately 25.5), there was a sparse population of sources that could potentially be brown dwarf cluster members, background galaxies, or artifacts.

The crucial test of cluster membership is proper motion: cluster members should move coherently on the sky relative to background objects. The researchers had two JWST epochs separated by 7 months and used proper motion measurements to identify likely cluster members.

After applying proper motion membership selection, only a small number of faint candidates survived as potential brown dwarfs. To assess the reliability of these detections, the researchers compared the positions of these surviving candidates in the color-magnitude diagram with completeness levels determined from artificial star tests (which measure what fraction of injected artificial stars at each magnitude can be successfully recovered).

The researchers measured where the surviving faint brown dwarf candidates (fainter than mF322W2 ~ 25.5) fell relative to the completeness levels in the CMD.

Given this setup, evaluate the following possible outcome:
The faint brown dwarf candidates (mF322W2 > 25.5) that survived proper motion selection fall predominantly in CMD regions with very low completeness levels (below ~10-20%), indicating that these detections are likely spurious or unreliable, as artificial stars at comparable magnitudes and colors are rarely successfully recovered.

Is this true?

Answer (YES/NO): YES